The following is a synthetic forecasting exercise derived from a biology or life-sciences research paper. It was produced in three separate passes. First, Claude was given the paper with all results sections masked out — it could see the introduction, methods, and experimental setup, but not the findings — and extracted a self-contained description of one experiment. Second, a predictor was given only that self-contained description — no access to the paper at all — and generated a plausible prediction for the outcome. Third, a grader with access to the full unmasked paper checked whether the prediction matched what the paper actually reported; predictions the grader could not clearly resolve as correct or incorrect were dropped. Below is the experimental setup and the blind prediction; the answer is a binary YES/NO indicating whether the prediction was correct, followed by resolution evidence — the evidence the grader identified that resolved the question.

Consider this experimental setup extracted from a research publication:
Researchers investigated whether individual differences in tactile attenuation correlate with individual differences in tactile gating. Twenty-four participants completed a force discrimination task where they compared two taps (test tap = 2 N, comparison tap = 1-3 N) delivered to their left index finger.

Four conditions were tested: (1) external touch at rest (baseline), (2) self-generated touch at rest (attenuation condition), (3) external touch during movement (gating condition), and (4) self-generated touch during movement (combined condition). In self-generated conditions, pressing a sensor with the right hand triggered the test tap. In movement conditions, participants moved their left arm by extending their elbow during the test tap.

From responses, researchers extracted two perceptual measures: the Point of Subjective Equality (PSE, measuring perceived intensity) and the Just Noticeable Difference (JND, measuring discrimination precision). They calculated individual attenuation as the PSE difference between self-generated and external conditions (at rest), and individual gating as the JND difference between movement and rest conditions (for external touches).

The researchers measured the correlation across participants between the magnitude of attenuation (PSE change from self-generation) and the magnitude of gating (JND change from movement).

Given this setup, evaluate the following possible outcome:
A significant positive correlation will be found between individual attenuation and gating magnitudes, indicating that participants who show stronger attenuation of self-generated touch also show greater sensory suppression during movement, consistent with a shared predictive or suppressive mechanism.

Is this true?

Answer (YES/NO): NO